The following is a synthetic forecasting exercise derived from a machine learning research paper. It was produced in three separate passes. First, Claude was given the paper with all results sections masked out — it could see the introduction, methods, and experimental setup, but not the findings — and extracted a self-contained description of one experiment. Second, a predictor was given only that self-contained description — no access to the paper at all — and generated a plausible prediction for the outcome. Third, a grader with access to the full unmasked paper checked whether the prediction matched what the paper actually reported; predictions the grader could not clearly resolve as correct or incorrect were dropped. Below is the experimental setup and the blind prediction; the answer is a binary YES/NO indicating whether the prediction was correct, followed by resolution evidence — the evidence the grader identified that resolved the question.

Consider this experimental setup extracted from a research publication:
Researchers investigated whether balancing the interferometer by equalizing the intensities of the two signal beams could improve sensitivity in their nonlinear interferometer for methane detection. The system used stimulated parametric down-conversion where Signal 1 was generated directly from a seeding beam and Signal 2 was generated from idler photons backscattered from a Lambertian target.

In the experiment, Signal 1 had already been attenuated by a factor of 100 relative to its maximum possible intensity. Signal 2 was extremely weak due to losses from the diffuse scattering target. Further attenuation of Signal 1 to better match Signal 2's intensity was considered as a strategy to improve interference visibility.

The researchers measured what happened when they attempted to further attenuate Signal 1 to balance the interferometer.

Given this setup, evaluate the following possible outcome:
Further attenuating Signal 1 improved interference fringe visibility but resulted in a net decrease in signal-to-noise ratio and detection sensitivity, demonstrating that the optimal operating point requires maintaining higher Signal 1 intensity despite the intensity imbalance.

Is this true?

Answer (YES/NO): NO